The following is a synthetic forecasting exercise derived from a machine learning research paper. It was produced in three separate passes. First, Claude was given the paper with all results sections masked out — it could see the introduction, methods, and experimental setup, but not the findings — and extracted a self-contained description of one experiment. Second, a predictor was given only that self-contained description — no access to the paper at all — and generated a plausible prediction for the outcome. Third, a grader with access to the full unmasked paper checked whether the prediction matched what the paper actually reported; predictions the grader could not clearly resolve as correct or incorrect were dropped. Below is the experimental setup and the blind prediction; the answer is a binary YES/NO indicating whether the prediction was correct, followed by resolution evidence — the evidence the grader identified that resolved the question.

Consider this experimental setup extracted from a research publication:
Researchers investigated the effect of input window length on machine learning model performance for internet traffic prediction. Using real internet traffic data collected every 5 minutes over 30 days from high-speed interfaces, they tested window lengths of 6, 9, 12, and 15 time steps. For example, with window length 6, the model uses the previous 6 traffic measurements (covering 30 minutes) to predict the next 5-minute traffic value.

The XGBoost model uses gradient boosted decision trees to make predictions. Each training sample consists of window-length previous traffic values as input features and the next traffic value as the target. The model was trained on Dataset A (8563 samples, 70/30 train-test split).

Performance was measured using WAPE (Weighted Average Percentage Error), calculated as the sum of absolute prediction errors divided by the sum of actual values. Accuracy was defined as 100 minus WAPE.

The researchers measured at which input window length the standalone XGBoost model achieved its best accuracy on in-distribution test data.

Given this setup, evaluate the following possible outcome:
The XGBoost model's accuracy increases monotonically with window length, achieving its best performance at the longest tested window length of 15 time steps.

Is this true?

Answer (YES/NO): NO